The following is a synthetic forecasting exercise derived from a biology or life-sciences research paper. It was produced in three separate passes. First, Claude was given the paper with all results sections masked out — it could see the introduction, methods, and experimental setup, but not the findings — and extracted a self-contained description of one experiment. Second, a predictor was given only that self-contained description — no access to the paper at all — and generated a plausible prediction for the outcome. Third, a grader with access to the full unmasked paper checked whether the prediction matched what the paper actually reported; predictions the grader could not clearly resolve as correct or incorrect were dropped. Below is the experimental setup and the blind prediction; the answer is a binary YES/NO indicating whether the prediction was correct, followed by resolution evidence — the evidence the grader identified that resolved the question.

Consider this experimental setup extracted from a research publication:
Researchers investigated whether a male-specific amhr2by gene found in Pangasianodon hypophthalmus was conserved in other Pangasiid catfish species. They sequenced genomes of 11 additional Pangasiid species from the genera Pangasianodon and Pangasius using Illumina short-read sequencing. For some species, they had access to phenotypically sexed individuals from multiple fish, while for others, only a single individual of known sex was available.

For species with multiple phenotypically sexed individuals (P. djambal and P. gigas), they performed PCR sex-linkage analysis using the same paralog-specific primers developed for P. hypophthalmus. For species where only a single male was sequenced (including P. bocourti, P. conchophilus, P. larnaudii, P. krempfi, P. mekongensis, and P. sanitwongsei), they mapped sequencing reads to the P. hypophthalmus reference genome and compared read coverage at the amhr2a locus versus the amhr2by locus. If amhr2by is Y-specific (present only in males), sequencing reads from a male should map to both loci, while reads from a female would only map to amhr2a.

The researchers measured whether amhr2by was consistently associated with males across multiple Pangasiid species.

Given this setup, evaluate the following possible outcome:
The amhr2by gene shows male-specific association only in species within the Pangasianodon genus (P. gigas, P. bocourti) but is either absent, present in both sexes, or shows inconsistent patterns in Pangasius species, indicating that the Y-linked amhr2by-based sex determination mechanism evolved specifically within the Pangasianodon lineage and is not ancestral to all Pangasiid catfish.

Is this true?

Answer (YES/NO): NO